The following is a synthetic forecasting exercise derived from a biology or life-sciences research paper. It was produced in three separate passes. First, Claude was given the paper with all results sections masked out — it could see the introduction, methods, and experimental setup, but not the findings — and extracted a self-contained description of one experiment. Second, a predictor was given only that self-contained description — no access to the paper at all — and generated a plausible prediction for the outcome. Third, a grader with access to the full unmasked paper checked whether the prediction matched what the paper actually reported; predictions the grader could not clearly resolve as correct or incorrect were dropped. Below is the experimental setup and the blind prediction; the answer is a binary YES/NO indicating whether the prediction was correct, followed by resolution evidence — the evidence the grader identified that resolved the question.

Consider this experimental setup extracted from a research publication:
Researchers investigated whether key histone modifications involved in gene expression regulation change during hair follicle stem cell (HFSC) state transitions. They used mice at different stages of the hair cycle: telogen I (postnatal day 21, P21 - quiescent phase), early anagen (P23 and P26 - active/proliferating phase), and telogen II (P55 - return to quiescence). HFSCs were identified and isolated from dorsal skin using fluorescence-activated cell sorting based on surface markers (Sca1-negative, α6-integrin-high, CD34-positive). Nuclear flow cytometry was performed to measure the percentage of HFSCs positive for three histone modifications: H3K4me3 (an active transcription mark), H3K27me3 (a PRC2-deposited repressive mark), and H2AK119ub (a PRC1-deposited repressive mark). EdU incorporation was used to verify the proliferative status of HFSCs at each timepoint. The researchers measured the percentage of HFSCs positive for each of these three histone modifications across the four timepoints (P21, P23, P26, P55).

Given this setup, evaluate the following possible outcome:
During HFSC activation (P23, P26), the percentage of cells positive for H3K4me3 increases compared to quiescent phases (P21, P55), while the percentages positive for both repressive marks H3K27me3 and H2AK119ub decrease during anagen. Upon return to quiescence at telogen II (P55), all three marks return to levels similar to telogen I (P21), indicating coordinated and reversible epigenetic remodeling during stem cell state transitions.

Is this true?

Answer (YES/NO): NO